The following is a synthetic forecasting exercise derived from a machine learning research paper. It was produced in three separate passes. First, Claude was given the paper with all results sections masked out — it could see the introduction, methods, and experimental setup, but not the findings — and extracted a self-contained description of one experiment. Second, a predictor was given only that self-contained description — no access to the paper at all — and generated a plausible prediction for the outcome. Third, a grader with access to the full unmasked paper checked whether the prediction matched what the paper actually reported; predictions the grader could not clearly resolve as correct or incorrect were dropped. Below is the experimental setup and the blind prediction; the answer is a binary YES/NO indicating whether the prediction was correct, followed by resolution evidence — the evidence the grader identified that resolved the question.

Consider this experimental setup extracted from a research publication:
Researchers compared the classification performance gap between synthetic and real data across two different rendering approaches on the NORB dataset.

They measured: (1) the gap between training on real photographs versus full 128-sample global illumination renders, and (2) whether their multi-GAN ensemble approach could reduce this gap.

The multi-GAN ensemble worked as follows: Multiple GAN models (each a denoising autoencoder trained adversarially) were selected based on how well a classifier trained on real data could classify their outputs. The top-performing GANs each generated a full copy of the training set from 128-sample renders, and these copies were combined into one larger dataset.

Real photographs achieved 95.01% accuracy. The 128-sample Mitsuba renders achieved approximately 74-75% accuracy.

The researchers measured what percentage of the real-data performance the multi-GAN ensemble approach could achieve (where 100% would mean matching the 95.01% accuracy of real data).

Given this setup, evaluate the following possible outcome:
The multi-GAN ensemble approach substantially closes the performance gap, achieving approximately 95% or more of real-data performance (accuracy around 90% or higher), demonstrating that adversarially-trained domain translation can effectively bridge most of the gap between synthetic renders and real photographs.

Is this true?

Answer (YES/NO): NO